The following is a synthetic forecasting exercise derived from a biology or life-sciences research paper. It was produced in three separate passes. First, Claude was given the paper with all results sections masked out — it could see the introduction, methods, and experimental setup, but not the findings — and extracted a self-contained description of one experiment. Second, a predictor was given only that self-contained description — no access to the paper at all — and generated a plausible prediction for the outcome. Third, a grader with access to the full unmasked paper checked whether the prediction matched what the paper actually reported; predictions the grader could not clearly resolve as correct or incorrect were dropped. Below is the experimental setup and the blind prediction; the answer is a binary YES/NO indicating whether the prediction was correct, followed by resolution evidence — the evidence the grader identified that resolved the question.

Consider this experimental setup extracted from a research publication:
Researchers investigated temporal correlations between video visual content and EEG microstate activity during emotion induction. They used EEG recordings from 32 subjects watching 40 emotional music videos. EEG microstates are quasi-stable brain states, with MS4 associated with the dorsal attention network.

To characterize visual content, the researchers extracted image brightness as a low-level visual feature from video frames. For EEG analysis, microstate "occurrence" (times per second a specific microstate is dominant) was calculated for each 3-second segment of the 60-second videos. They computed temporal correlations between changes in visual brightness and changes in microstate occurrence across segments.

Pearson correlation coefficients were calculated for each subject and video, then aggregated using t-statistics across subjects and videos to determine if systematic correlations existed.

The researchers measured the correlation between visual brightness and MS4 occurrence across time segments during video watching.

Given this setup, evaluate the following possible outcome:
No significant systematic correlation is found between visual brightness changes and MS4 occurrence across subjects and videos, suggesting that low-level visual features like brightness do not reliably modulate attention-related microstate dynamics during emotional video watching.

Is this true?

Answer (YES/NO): NO